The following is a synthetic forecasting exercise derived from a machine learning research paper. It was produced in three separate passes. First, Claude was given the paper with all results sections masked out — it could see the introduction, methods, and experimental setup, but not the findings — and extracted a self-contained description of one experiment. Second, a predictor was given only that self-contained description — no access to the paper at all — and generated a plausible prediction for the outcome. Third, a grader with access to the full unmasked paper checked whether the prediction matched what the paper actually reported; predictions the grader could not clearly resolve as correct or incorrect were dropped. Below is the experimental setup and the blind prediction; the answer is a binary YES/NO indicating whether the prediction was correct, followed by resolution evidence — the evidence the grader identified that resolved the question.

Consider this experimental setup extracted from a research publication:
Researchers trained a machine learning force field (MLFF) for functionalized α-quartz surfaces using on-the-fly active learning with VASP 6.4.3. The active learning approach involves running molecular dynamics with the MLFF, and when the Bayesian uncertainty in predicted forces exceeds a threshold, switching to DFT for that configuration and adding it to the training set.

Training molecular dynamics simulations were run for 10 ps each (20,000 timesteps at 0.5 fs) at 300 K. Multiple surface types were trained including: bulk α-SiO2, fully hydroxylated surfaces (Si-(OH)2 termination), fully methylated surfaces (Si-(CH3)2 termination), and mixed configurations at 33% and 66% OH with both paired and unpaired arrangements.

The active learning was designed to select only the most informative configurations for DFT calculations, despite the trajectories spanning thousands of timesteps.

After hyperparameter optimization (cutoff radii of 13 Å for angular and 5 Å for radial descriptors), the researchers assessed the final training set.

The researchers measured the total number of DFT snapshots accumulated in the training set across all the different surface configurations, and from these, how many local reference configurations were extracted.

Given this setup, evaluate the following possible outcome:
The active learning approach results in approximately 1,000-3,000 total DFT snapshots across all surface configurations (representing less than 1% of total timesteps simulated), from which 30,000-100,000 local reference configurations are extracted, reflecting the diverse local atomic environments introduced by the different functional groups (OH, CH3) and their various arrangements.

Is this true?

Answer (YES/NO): NO